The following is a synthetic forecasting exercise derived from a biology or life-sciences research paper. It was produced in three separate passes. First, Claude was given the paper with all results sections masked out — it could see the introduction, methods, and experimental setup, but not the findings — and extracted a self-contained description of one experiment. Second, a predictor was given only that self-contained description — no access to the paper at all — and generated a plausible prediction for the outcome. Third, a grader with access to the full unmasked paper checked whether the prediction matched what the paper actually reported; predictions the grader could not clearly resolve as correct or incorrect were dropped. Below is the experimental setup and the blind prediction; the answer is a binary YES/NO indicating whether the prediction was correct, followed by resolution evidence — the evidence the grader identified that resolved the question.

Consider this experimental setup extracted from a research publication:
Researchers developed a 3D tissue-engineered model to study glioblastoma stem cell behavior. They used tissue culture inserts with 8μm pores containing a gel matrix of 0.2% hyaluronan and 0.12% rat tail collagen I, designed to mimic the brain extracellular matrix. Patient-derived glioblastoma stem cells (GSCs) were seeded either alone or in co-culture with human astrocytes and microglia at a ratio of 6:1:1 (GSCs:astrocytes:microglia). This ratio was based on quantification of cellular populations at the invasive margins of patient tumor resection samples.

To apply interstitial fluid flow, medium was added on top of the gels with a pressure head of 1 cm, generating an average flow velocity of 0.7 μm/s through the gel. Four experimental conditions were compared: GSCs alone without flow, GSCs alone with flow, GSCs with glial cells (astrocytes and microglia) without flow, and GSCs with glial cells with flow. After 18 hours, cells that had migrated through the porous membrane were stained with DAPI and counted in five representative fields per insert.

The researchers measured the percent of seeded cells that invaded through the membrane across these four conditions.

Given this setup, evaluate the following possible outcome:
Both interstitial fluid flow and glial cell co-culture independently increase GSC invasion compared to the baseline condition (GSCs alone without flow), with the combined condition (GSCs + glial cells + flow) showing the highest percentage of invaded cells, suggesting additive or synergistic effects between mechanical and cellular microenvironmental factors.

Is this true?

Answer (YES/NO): NO